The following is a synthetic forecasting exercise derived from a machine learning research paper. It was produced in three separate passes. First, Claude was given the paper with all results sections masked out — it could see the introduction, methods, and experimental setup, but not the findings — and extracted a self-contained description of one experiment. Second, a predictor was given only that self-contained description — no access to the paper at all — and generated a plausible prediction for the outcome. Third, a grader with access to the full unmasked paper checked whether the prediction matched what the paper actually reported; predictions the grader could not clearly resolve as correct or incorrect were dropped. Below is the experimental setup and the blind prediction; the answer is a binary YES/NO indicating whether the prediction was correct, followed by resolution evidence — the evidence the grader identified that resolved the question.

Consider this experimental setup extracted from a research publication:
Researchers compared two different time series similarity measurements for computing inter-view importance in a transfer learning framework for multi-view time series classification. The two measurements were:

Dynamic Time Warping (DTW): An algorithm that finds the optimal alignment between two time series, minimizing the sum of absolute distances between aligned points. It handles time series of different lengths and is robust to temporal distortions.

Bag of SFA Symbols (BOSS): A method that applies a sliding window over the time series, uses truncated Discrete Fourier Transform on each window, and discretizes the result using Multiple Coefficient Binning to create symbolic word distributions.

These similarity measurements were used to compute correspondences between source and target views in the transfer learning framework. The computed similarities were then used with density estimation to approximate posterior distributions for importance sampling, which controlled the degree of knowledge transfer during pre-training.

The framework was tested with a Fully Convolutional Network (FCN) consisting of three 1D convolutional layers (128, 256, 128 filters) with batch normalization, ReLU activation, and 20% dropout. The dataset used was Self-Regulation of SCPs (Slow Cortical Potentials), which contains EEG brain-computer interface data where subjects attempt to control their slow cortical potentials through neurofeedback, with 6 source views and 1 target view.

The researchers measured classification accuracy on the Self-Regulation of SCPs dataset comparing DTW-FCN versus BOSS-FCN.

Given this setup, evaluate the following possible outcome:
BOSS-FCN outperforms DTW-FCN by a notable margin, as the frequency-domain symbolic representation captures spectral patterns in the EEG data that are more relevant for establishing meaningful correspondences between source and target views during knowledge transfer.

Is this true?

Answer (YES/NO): NO